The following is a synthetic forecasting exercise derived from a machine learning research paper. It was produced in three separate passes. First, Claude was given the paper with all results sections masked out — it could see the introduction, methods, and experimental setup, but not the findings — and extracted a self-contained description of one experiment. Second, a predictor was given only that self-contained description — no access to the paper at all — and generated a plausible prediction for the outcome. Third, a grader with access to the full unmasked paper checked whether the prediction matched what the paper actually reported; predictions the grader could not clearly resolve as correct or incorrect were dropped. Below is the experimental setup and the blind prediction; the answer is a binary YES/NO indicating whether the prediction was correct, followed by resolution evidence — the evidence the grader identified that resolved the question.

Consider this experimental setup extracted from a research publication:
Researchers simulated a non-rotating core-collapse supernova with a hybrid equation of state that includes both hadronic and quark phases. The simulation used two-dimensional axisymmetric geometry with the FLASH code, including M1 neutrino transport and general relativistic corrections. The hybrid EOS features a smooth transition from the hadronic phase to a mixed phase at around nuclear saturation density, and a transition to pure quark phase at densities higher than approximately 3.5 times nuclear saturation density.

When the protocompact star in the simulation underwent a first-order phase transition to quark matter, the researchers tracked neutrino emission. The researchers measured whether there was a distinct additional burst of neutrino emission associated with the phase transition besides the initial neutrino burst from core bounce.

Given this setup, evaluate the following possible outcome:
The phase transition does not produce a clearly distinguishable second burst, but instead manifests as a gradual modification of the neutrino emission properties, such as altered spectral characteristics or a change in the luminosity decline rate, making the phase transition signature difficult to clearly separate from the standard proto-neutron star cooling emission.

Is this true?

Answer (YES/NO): NO